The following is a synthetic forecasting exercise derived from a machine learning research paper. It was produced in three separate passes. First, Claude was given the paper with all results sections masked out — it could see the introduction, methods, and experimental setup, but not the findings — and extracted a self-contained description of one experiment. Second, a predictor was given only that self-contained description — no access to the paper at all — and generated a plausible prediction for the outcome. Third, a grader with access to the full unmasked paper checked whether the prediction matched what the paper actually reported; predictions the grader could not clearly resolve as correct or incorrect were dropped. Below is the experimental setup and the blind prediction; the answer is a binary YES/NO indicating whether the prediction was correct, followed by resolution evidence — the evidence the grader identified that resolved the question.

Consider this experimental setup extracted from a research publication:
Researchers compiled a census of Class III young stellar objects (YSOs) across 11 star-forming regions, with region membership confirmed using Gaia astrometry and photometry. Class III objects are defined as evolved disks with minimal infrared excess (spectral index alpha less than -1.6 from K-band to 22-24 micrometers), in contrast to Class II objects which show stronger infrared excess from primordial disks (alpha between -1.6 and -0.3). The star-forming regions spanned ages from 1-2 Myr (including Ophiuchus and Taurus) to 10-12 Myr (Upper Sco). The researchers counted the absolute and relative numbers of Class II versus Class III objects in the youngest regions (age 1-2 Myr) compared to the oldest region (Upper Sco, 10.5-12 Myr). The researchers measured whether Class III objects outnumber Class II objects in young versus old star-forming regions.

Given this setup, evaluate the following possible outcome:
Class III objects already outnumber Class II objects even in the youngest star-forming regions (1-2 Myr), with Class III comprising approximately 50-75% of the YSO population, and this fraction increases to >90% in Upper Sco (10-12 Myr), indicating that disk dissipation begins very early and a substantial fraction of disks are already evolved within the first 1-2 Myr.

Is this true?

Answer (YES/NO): NO